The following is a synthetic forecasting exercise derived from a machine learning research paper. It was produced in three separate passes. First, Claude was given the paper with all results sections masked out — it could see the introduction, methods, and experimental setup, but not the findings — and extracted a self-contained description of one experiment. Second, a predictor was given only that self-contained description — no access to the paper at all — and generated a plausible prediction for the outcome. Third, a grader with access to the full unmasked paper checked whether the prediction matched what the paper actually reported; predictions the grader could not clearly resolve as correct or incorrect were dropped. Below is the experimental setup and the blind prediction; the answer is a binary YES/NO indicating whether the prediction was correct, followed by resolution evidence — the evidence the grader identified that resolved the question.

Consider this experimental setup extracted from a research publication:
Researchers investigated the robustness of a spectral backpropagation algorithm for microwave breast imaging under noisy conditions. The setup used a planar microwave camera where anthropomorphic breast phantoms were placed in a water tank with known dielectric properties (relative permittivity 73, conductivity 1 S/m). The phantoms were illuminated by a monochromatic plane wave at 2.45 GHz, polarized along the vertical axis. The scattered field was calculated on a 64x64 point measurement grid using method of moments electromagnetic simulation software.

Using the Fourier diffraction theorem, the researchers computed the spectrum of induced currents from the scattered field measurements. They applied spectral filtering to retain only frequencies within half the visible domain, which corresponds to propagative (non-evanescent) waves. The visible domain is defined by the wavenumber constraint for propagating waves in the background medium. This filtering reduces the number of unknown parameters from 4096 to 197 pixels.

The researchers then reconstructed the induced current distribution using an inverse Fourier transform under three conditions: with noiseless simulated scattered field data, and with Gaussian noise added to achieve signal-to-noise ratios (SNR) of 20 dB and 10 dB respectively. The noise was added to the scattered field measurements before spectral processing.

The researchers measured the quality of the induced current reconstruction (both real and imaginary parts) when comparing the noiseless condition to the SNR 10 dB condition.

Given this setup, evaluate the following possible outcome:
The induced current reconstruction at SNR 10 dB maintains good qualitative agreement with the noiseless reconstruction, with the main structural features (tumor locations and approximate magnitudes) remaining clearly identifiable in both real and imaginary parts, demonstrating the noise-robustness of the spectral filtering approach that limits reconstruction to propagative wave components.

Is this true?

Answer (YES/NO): YES